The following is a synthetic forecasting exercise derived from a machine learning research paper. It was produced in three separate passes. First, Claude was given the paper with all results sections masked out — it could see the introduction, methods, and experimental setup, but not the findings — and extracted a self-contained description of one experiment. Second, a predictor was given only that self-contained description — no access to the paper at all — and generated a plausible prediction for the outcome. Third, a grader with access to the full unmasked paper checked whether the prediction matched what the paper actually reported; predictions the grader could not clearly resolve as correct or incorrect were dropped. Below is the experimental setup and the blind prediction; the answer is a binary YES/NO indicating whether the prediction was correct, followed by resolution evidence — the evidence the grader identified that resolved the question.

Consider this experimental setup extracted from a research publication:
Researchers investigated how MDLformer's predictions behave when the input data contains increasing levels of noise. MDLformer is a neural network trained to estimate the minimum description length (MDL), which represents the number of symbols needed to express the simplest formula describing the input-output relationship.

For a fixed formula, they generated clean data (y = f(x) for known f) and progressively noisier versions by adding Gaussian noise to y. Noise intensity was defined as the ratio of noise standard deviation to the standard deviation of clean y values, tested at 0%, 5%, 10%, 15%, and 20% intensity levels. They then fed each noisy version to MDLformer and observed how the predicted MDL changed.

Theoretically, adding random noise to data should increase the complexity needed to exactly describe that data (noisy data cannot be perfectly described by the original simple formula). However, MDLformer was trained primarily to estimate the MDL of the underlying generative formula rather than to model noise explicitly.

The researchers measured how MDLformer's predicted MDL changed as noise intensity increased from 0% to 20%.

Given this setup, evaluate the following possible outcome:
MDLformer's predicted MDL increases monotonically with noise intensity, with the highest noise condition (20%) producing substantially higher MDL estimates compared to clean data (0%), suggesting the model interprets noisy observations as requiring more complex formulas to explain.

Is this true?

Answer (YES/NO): NO